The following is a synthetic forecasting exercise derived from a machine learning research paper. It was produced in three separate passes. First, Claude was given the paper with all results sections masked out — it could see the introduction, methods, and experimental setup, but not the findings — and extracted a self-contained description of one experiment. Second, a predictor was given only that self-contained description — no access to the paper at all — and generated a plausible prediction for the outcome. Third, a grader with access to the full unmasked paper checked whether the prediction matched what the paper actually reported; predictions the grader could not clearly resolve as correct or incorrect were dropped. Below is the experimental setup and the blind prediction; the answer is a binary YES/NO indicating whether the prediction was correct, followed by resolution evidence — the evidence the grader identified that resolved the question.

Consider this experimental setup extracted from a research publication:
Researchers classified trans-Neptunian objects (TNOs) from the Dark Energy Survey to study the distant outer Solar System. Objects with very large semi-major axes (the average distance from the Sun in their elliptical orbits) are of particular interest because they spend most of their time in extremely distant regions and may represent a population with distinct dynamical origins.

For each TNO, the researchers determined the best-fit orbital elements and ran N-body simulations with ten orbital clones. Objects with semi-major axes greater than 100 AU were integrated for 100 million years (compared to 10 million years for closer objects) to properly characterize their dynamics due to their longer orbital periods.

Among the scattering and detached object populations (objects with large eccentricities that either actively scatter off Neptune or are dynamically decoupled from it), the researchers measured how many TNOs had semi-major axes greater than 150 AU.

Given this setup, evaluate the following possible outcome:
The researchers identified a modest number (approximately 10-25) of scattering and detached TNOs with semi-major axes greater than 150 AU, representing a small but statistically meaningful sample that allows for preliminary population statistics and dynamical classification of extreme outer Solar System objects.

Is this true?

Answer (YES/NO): NO